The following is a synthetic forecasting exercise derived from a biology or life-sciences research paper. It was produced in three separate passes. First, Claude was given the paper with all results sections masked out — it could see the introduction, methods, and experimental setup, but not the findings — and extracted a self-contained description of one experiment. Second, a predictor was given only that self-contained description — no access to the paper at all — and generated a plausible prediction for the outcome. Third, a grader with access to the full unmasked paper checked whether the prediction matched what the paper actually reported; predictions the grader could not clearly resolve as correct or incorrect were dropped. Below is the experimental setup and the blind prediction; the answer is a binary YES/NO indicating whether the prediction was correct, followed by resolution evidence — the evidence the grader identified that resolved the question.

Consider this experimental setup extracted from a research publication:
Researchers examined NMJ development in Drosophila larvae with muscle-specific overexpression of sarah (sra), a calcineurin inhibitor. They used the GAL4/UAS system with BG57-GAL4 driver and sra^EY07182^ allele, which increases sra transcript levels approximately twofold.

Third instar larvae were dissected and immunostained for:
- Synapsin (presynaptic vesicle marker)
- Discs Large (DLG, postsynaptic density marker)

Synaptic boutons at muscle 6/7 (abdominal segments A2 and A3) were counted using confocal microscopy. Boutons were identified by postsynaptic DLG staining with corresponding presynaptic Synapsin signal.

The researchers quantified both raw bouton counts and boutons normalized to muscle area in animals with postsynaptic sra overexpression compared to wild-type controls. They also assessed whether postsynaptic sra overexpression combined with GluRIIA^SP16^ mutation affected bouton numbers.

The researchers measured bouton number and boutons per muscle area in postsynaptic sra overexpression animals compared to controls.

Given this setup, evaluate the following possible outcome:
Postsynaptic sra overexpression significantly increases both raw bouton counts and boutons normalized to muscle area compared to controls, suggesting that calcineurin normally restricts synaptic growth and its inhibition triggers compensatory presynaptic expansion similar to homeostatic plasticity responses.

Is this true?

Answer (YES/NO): NO